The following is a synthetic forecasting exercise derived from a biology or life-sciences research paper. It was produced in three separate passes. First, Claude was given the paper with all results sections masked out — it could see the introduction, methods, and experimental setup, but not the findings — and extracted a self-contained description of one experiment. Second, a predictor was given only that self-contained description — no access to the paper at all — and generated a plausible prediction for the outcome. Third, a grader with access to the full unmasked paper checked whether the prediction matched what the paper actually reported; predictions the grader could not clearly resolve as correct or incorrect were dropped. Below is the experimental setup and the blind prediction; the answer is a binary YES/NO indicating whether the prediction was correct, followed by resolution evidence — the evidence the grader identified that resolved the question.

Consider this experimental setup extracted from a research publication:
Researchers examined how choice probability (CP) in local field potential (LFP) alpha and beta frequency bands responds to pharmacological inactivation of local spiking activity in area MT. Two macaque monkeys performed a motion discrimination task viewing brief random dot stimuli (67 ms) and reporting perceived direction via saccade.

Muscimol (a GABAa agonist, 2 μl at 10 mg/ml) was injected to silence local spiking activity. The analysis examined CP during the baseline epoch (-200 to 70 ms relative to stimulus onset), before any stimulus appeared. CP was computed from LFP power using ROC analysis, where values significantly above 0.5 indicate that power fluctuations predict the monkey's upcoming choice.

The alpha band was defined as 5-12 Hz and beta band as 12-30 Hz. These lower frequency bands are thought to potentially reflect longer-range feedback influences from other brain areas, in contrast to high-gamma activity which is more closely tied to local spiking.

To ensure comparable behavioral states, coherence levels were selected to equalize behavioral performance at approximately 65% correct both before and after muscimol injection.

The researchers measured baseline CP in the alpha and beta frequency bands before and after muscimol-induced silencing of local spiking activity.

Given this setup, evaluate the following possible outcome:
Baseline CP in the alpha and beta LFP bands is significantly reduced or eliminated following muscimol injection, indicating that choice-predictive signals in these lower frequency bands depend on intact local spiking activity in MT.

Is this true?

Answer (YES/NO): NO